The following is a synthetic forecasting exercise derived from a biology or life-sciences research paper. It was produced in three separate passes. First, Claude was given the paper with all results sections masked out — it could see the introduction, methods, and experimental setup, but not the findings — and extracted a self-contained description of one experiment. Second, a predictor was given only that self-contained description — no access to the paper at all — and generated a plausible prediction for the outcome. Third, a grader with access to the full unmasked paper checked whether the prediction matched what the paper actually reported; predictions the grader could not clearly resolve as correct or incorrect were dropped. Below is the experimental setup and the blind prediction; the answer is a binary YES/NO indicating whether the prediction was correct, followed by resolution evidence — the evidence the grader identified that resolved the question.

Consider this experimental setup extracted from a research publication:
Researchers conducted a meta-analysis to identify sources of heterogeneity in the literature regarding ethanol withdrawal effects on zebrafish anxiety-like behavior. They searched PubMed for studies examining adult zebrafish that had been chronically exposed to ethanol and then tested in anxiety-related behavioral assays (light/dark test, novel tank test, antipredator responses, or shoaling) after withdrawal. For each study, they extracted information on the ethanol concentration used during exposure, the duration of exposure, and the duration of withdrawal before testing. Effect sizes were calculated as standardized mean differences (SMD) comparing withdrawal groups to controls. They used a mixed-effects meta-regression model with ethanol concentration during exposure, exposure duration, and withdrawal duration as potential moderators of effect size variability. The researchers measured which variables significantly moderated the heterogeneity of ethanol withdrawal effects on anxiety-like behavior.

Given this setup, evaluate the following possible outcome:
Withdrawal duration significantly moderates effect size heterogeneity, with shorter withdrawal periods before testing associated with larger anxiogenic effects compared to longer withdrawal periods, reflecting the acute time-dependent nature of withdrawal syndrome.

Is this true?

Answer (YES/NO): NO